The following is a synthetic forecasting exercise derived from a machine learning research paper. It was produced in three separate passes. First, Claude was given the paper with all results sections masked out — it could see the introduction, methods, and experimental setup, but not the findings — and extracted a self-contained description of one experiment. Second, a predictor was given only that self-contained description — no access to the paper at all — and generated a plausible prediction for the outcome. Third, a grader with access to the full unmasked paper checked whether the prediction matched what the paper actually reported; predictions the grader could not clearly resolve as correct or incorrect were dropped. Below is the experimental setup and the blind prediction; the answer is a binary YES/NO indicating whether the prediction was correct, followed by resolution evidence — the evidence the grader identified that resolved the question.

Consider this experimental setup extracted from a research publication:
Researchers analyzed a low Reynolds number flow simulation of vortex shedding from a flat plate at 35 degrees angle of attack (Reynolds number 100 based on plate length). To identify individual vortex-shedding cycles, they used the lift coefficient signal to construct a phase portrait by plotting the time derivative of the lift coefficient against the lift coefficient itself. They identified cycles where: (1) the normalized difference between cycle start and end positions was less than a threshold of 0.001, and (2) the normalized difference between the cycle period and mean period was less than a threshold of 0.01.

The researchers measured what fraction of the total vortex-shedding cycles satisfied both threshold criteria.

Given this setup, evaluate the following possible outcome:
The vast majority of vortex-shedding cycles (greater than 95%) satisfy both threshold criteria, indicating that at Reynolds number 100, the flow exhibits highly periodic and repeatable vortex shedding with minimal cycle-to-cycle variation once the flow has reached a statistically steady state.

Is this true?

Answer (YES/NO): YES